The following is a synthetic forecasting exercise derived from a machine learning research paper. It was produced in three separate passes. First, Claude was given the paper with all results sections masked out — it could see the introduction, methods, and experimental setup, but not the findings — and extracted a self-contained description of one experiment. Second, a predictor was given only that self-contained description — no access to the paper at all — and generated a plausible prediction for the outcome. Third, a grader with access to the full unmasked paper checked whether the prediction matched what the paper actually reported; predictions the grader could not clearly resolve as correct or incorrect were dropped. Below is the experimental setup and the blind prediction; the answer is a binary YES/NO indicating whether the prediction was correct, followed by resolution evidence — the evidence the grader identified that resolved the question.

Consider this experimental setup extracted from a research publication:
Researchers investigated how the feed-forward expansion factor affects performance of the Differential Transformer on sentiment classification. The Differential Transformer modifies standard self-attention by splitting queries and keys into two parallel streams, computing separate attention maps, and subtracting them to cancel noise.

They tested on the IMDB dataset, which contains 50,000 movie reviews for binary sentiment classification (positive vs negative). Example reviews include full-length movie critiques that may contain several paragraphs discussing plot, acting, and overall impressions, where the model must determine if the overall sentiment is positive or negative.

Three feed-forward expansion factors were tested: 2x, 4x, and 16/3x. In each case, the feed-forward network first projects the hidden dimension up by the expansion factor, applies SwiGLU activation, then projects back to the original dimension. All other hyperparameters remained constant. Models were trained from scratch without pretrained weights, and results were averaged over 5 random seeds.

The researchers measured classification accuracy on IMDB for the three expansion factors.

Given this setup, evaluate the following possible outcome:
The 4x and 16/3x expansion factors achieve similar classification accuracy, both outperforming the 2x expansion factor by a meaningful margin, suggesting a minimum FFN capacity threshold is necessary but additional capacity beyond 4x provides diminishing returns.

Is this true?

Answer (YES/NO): NO